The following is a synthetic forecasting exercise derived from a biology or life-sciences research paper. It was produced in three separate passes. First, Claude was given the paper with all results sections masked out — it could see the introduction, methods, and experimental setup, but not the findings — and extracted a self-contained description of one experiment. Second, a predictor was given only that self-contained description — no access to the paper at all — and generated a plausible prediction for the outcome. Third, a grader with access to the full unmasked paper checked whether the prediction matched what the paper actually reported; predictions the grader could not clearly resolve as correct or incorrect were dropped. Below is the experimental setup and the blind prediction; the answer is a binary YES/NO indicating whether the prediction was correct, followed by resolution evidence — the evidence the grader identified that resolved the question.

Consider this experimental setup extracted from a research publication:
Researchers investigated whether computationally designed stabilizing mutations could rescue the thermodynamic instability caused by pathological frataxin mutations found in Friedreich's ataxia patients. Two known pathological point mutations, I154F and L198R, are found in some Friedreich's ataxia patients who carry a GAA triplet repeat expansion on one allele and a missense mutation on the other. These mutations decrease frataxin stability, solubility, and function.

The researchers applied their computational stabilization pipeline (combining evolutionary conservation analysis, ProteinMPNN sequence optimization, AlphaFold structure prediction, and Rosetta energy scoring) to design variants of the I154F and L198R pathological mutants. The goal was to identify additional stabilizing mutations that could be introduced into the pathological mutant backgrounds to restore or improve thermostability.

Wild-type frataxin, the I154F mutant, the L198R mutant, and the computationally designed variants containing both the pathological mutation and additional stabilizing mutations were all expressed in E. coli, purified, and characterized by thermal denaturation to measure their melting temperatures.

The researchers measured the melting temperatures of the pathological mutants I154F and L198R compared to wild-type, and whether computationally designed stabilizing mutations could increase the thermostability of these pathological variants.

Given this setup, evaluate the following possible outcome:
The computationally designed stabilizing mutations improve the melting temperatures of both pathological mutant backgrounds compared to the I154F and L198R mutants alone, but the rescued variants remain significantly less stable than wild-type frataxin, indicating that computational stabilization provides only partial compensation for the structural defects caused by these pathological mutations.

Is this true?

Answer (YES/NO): NO